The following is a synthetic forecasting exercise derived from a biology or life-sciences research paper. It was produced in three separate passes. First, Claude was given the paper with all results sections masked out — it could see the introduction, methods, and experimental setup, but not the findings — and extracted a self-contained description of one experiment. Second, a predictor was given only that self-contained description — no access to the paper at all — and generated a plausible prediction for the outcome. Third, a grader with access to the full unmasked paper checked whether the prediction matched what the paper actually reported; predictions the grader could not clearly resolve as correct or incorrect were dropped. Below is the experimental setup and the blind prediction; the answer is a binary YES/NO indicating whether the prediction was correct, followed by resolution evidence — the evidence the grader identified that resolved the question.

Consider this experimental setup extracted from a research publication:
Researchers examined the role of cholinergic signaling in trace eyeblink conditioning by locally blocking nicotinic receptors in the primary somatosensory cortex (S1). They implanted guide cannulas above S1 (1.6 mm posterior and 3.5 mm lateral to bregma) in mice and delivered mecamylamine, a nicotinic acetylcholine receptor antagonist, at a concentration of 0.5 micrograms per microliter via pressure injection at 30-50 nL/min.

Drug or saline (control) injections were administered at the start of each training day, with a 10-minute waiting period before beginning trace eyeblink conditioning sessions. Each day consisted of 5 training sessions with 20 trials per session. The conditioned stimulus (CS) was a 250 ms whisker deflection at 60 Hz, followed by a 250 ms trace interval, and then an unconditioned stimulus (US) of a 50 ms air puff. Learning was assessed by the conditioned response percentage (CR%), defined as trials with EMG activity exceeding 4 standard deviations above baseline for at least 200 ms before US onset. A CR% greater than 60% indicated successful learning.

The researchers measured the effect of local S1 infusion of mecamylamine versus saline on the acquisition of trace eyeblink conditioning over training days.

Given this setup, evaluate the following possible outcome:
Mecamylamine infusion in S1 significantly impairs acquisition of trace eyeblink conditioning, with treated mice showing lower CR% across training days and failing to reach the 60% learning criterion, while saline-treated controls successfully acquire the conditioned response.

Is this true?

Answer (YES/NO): YES